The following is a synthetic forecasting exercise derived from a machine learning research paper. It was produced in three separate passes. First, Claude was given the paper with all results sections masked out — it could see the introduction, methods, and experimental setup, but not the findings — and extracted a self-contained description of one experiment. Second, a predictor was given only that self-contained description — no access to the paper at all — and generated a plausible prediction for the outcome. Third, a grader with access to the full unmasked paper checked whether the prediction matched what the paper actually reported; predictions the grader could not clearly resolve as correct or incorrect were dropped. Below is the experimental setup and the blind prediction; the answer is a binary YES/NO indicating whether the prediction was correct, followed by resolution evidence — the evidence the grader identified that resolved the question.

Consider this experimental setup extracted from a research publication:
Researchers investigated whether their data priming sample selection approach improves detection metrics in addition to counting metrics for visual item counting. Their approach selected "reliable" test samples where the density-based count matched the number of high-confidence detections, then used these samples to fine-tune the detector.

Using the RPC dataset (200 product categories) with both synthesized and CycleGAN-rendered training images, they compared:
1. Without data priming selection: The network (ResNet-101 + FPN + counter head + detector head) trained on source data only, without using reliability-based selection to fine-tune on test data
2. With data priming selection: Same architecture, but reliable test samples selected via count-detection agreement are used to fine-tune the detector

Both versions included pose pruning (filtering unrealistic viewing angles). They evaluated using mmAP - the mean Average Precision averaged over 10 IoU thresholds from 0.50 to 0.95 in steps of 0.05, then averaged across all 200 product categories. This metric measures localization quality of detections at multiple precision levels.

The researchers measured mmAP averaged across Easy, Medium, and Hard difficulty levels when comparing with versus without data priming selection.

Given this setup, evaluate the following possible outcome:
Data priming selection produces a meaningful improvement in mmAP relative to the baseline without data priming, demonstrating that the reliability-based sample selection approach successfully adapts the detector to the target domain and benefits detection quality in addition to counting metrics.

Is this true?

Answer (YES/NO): NO